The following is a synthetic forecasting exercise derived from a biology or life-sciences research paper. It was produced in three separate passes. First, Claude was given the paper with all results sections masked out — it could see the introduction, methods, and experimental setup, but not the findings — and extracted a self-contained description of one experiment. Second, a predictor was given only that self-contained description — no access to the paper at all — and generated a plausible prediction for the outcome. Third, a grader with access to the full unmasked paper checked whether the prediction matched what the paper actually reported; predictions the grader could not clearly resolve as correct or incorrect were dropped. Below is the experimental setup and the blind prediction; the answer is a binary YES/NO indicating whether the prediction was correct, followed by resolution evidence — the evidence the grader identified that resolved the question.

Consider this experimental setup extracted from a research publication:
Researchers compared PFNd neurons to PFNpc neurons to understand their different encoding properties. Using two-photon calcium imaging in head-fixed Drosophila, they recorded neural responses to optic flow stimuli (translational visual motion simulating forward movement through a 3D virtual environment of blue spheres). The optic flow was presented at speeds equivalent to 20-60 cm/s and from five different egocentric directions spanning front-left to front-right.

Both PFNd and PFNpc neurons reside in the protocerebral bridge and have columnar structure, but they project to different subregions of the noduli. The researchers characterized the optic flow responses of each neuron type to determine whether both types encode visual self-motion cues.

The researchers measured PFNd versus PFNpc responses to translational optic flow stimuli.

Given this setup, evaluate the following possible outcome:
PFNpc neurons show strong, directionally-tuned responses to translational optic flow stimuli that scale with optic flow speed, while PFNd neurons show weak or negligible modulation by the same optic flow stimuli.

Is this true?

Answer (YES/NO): NO